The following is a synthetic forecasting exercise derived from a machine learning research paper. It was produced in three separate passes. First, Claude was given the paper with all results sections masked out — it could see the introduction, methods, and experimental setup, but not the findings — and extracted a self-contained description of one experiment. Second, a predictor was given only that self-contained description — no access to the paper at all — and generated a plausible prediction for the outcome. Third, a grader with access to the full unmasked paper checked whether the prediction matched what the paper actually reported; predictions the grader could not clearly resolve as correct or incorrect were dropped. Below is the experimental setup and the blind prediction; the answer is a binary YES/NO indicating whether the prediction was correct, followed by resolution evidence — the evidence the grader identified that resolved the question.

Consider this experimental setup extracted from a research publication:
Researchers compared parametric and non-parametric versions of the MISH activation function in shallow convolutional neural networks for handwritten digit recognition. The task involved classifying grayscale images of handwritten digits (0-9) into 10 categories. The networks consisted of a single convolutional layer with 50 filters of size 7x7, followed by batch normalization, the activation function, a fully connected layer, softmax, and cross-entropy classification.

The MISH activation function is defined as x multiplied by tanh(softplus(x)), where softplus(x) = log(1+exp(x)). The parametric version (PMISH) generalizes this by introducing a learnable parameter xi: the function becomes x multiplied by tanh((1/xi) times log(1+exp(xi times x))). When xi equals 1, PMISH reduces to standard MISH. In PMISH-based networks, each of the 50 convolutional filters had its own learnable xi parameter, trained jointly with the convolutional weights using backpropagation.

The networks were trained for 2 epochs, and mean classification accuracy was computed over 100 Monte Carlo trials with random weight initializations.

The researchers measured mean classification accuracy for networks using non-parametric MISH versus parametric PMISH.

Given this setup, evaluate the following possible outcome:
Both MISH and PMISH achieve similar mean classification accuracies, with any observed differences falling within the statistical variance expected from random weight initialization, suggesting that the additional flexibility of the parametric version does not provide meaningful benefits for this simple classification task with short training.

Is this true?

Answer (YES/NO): NO